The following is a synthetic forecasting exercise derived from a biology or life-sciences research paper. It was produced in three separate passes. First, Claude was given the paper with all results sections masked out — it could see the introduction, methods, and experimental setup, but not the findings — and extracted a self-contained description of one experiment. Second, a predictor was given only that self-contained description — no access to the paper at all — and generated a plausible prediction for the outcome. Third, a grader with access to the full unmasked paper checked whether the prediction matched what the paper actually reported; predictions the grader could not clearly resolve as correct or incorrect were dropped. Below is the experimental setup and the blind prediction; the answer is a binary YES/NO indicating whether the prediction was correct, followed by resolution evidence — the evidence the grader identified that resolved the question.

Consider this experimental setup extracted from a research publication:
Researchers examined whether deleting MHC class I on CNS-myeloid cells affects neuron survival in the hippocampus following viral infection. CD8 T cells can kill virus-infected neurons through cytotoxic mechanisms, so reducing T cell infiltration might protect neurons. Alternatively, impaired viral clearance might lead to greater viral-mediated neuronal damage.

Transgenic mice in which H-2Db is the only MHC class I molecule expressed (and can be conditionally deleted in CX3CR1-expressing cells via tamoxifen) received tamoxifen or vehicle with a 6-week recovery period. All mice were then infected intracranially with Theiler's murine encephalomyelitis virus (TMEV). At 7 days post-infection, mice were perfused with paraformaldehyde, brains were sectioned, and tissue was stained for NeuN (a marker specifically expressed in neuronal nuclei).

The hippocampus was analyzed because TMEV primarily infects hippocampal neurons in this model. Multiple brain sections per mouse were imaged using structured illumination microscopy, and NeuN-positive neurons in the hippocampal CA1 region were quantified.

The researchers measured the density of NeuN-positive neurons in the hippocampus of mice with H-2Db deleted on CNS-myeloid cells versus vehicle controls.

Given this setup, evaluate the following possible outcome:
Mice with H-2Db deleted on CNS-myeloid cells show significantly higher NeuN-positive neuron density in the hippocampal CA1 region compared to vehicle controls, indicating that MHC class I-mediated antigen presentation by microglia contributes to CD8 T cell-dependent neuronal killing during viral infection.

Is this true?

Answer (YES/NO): NO